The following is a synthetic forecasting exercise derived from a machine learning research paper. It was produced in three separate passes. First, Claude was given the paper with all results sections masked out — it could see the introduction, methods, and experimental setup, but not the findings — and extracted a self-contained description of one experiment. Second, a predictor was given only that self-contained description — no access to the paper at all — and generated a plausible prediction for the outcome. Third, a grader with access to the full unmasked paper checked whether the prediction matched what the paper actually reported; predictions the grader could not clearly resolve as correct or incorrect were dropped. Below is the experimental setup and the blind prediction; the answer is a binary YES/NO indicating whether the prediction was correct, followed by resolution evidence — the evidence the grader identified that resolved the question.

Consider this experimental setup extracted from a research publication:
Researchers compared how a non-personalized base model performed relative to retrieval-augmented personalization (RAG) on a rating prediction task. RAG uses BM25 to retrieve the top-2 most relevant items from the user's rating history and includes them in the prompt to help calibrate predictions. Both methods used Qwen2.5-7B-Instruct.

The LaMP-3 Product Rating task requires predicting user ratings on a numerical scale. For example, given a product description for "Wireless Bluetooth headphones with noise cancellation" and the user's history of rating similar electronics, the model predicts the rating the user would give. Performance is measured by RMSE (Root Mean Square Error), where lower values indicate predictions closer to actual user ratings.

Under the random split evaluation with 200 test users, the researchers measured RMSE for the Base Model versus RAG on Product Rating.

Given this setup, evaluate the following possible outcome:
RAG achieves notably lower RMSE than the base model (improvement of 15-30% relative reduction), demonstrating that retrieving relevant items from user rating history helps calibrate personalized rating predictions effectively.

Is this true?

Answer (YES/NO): NO